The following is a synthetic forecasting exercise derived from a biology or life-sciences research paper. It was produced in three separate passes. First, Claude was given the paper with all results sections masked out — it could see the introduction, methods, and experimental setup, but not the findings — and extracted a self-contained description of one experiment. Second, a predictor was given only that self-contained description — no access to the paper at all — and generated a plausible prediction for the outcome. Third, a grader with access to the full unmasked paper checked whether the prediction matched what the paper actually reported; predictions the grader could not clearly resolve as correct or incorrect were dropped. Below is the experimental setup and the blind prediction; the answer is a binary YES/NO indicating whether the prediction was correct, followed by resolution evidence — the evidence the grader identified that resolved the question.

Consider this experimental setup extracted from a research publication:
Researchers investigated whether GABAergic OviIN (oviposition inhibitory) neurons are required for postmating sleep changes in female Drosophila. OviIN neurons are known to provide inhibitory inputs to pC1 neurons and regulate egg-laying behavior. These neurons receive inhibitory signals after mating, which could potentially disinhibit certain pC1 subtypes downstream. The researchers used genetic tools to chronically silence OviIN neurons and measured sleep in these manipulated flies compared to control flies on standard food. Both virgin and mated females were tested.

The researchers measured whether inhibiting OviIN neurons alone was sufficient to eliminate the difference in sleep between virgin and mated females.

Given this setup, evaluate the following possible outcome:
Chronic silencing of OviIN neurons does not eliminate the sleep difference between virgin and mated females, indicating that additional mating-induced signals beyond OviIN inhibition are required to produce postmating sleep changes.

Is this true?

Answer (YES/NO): YES